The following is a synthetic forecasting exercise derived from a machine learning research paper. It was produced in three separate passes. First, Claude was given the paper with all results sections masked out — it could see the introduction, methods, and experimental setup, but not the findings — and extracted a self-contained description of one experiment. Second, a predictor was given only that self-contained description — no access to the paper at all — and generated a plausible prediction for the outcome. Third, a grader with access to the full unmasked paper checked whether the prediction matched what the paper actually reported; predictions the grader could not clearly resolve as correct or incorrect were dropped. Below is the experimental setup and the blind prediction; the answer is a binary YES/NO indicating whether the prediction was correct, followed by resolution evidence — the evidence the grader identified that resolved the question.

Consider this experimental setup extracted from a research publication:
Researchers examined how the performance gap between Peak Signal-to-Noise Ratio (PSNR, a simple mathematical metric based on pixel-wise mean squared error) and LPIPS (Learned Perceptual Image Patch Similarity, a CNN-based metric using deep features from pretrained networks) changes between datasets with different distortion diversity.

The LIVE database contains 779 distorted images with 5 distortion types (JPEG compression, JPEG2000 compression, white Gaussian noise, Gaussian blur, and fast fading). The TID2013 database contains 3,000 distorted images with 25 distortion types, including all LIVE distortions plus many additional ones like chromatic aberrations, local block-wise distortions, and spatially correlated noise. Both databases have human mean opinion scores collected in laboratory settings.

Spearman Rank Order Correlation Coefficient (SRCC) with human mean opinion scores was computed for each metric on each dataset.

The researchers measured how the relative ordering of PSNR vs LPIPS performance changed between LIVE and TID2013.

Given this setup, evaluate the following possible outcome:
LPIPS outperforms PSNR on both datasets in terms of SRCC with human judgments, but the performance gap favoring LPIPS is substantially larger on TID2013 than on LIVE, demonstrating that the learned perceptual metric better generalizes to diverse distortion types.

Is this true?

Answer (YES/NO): NO